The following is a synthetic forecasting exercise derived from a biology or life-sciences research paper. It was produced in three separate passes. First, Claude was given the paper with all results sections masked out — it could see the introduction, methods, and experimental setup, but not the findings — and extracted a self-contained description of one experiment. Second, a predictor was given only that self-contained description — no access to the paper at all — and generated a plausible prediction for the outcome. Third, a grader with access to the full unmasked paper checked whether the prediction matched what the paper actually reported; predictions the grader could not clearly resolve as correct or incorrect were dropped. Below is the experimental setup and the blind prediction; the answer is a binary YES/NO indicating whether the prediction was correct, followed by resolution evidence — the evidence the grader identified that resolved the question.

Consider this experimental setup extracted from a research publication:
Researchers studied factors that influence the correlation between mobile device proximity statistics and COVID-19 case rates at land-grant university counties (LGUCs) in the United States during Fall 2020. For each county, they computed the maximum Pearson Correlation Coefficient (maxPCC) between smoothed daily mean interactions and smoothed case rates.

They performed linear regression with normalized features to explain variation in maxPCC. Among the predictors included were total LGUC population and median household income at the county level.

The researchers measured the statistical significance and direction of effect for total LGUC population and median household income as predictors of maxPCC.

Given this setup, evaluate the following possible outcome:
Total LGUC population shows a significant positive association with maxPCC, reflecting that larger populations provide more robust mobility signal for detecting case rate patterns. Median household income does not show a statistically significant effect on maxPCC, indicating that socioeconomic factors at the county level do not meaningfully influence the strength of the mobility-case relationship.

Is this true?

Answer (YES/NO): NO